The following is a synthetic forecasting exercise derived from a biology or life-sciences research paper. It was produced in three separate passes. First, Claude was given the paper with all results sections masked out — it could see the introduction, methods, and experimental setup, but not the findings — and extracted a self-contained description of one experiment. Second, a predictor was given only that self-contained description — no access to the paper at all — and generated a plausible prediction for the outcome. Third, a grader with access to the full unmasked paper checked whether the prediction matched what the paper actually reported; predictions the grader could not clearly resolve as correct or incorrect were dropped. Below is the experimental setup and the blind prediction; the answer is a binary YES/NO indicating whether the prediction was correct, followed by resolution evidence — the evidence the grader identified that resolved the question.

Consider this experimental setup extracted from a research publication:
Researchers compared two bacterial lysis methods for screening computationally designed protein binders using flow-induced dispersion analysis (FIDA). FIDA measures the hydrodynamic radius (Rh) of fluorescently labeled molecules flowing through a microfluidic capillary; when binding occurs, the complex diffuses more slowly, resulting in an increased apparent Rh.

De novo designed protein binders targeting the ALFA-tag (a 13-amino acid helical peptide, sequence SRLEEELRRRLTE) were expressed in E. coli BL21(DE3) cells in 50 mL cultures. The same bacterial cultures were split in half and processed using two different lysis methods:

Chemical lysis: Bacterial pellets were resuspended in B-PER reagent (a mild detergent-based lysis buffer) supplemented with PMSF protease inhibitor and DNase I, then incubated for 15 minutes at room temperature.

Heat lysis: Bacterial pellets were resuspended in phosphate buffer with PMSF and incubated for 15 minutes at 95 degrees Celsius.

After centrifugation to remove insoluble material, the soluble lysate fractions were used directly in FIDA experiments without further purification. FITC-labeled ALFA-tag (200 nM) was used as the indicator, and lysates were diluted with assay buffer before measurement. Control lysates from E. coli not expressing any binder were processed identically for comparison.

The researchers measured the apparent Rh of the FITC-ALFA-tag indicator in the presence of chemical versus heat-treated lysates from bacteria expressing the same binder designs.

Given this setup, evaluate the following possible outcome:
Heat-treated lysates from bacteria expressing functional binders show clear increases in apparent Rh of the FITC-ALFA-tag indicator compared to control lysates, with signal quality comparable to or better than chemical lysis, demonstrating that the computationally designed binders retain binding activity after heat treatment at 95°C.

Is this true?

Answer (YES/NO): YES